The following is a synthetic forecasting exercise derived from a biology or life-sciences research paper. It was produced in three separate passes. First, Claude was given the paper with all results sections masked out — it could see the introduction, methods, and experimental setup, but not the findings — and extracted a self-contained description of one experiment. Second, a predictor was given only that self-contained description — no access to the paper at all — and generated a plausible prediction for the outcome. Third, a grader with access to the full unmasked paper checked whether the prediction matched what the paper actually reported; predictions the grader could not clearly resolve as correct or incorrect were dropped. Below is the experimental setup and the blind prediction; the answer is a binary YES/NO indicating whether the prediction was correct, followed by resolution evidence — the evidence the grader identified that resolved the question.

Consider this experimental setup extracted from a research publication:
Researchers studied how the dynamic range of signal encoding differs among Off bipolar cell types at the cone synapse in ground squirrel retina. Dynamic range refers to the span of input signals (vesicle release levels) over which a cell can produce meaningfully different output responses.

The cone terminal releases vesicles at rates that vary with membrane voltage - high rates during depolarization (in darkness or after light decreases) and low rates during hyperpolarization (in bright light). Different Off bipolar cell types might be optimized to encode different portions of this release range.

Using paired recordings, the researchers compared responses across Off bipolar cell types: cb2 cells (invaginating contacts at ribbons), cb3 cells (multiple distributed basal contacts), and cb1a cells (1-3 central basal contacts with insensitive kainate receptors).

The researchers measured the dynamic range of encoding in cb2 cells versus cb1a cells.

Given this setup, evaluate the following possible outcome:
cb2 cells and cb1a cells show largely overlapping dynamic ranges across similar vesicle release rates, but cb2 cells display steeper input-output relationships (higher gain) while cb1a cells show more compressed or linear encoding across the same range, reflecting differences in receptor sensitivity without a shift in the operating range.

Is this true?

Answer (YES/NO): NO